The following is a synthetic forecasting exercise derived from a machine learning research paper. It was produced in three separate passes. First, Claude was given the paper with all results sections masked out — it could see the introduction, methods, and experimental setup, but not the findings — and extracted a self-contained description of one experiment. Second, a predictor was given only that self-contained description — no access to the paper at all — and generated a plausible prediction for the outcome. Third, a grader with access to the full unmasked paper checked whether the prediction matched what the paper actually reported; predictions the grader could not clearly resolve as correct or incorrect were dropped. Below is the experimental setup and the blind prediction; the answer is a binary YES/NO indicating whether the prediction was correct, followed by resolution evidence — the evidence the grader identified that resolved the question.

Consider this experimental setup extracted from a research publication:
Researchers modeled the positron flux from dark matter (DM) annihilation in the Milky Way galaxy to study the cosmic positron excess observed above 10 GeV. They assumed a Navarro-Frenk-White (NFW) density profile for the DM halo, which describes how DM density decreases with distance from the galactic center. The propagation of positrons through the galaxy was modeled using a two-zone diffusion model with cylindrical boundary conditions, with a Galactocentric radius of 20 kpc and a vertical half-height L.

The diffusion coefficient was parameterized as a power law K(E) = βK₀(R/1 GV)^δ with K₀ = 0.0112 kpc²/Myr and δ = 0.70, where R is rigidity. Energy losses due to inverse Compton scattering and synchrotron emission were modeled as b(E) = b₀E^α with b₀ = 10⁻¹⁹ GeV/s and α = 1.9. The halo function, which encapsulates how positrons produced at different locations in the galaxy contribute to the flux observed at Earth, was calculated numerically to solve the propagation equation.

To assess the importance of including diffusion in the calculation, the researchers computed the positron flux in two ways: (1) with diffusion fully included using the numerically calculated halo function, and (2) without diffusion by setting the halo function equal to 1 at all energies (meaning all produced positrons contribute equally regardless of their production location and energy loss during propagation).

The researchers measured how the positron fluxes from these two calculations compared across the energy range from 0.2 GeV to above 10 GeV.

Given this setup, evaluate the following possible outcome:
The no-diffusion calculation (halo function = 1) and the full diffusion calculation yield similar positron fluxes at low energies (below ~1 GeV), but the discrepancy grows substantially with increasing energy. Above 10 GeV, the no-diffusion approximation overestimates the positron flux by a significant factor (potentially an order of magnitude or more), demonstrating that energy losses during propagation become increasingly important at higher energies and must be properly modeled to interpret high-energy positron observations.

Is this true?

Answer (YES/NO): NO